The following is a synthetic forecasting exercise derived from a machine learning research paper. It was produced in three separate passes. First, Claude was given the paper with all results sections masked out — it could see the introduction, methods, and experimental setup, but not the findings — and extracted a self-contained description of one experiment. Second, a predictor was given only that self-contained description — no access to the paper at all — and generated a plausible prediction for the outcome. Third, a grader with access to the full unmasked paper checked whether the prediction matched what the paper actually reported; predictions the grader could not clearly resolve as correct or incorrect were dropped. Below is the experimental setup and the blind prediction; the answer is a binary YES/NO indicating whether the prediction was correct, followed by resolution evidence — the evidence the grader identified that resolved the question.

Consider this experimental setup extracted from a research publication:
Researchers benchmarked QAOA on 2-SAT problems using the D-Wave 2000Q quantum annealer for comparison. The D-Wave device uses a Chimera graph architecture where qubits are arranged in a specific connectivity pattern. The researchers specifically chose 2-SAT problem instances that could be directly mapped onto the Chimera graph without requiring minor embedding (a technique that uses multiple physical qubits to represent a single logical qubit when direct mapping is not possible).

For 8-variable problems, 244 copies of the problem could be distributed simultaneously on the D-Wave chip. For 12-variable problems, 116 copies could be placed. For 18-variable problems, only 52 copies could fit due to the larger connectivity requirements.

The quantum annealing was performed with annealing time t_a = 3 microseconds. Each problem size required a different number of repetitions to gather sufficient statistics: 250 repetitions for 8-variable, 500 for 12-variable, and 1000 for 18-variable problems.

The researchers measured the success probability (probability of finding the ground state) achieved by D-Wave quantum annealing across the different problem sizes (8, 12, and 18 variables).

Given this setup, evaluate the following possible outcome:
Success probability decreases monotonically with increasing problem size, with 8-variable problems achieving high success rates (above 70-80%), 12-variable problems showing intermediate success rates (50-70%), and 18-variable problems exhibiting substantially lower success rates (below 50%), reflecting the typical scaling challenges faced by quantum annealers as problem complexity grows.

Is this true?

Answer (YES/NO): NO